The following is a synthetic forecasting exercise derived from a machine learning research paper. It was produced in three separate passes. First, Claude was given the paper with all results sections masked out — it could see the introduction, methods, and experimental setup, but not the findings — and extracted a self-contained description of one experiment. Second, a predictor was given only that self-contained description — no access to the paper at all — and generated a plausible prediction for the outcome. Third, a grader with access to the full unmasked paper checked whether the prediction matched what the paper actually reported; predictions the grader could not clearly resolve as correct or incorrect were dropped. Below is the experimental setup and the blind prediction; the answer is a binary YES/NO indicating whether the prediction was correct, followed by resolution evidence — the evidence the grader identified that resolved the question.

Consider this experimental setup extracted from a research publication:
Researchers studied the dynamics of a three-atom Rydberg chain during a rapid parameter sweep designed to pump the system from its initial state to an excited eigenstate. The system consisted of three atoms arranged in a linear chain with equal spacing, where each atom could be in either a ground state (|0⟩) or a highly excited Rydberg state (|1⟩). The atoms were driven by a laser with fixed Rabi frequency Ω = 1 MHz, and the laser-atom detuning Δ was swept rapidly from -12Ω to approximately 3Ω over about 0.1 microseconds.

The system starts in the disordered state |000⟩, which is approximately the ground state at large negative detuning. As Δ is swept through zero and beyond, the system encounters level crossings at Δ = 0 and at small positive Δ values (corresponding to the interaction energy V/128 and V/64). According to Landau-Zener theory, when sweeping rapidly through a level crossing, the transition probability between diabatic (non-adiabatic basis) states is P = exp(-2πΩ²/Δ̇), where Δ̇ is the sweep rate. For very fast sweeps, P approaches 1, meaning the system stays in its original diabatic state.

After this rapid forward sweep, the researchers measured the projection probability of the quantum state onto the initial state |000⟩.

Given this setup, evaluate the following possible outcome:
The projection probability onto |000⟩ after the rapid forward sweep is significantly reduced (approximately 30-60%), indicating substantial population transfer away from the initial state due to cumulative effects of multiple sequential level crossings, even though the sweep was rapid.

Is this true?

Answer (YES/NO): NO